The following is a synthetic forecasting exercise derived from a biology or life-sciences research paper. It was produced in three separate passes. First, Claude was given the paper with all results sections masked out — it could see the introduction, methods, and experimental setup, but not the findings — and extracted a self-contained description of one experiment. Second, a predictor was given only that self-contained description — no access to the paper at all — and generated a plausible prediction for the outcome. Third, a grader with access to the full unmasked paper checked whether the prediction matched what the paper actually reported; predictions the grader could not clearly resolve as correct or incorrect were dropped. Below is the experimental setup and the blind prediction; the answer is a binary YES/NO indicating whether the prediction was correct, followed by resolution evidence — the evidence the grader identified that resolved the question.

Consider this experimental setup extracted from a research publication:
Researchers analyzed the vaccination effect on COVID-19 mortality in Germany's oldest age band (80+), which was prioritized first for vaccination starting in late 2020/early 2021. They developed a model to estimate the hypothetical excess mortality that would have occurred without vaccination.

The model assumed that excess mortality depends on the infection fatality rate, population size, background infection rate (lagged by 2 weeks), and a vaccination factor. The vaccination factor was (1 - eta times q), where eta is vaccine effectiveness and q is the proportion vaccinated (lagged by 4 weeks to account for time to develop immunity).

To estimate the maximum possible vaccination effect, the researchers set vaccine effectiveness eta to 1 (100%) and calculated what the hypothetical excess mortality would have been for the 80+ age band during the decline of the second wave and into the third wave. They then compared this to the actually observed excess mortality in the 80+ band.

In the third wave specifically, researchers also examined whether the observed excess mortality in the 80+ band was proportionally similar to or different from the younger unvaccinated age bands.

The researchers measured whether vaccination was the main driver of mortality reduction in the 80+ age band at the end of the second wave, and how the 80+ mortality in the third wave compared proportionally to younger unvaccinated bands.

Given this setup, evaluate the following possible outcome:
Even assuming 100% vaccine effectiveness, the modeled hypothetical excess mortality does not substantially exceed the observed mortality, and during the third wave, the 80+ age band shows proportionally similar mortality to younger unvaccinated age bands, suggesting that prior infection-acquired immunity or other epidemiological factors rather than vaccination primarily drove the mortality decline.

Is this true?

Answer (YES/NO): NO